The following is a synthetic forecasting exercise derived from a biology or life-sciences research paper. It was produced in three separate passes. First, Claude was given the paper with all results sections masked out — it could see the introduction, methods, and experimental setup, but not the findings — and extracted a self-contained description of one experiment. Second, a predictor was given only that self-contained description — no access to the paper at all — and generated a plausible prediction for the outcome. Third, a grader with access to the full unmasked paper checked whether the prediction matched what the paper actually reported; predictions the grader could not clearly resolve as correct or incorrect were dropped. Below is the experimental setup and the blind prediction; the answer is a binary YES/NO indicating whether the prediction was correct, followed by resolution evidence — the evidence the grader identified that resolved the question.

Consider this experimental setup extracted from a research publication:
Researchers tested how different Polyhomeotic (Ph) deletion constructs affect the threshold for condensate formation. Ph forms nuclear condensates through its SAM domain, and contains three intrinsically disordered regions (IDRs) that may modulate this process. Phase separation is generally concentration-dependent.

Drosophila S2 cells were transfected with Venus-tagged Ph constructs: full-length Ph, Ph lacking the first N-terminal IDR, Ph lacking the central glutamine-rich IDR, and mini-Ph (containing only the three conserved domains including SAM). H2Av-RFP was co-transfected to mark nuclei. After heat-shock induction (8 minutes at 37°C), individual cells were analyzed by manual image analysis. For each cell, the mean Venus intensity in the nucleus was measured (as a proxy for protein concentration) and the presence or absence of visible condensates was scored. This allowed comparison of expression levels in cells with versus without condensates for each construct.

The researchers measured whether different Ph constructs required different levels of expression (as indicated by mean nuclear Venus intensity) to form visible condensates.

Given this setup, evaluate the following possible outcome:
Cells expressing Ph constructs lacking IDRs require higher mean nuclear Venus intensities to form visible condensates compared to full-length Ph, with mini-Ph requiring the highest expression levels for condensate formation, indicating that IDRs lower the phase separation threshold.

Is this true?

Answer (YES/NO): YES